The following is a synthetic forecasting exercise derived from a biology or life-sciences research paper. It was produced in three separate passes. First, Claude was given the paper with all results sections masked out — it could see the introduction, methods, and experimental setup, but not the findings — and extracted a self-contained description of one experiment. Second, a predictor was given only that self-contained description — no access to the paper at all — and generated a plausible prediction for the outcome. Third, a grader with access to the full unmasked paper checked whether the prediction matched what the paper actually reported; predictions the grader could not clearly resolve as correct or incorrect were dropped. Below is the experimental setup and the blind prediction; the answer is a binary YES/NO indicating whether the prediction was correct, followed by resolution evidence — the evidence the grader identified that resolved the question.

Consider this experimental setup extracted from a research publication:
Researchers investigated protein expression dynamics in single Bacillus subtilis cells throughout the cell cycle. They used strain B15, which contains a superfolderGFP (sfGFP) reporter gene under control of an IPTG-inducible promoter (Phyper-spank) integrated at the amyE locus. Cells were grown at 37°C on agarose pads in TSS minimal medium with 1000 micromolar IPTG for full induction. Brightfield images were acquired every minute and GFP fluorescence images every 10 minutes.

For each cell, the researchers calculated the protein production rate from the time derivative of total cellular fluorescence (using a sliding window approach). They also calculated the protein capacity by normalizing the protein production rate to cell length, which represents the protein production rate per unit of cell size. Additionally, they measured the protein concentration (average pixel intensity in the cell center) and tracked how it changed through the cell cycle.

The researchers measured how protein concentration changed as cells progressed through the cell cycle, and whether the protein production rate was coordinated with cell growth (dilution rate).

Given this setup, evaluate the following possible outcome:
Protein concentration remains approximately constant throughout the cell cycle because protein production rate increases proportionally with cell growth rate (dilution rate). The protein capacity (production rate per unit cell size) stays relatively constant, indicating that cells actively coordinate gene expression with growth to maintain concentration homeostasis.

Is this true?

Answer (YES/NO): YES